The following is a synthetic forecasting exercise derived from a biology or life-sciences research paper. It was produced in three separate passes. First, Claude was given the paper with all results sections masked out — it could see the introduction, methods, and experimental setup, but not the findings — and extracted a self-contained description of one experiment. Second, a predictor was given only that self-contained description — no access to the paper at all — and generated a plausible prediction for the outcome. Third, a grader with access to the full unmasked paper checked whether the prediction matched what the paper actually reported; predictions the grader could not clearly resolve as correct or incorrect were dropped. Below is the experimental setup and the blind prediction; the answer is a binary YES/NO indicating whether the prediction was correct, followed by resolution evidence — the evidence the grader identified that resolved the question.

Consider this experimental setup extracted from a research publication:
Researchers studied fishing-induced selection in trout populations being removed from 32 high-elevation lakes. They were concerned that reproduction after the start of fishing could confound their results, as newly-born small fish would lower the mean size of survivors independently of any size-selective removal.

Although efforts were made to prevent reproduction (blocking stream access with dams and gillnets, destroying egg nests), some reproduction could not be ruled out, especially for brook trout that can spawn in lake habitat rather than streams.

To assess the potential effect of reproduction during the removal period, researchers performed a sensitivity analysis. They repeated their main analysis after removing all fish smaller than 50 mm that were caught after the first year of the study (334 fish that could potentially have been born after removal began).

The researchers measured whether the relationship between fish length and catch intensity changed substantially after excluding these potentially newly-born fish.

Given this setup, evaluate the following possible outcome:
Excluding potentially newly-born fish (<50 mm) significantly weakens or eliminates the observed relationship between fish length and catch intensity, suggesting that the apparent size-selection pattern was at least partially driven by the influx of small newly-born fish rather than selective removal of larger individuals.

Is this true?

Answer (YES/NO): NO